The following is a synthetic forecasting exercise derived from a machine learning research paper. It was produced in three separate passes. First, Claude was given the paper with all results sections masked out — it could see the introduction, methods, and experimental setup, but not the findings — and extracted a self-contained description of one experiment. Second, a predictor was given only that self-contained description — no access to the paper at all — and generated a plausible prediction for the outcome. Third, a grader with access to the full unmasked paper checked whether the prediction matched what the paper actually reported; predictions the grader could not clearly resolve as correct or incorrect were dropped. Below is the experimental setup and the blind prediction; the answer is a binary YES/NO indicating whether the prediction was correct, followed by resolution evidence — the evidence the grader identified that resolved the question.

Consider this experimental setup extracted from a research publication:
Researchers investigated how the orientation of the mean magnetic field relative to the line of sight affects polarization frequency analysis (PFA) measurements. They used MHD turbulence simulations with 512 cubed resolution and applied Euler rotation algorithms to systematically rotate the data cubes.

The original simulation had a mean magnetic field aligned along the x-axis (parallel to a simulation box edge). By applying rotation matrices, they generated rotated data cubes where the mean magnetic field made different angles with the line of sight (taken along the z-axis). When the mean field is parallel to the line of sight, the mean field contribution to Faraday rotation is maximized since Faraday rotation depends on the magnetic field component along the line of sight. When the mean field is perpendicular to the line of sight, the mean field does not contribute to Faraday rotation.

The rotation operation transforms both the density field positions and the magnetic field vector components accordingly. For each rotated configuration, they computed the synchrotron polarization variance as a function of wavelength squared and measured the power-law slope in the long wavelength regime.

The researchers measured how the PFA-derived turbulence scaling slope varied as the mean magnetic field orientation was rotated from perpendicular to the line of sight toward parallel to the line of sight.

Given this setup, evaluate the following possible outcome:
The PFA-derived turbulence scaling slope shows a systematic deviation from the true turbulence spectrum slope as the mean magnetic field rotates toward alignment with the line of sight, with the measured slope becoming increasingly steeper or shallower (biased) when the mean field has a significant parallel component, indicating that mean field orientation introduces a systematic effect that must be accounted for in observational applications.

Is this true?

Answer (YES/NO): NO